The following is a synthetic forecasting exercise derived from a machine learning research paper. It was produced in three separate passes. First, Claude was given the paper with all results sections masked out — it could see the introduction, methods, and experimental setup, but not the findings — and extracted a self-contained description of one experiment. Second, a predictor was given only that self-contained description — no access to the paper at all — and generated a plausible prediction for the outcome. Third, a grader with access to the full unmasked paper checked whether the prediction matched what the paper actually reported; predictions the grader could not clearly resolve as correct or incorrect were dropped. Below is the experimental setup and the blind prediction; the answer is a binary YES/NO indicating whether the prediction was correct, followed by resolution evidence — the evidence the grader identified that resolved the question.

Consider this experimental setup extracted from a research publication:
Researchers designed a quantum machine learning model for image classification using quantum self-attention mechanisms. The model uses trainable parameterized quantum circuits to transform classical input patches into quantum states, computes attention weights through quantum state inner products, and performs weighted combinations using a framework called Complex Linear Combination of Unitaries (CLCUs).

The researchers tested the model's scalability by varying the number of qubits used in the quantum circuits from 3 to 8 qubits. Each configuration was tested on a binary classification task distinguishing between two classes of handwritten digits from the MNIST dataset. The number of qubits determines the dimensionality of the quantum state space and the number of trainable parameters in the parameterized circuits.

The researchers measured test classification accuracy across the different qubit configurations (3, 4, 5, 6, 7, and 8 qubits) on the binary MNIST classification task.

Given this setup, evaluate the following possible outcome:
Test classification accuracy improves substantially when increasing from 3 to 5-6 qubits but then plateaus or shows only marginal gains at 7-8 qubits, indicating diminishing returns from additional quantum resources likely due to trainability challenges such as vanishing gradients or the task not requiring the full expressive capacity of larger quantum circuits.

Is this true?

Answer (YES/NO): NO